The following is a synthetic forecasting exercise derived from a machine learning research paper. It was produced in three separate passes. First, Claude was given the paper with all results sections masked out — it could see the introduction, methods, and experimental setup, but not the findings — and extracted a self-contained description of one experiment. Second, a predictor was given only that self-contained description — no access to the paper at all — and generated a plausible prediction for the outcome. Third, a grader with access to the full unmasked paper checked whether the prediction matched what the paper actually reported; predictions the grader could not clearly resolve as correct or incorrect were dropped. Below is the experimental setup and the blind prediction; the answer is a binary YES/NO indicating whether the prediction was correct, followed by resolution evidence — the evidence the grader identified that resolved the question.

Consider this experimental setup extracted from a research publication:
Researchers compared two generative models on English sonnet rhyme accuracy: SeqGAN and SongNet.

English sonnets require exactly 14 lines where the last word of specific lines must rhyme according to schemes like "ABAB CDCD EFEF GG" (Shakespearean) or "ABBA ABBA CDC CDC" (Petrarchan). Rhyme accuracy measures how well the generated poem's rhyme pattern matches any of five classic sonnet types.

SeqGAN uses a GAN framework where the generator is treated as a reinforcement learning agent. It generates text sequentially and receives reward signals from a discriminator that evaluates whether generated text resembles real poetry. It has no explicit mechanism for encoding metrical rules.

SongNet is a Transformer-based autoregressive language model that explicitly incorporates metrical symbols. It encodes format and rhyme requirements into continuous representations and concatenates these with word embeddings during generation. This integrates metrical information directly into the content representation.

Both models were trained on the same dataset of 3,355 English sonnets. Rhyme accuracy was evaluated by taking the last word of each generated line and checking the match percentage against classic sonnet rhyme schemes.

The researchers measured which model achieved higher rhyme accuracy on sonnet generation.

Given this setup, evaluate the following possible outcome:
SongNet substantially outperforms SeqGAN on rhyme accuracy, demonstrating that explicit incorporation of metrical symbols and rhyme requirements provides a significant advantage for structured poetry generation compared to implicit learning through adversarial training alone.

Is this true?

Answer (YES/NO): NO